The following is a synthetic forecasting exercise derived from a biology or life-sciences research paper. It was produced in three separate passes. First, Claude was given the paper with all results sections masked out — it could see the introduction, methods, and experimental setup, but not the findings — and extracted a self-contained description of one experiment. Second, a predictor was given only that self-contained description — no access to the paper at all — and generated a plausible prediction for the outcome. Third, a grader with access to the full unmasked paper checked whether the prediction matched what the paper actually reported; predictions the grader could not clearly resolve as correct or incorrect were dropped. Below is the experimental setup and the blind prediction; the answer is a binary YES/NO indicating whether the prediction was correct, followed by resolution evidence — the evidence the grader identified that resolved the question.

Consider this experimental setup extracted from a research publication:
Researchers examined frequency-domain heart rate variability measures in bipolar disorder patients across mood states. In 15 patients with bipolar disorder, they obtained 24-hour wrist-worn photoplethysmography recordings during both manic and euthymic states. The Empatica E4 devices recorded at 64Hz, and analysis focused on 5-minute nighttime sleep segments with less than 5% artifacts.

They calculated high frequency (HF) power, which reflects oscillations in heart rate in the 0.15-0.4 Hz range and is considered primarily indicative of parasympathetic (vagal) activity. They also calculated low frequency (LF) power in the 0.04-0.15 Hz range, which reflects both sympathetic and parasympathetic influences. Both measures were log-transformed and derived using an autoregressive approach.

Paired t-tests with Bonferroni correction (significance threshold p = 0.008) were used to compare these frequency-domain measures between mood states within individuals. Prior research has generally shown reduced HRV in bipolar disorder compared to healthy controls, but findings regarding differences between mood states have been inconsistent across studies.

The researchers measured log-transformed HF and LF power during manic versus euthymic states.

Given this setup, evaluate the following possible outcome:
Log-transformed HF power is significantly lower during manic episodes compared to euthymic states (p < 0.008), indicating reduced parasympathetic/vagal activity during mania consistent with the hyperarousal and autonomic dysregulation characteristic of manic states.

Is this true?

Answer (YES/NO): NO